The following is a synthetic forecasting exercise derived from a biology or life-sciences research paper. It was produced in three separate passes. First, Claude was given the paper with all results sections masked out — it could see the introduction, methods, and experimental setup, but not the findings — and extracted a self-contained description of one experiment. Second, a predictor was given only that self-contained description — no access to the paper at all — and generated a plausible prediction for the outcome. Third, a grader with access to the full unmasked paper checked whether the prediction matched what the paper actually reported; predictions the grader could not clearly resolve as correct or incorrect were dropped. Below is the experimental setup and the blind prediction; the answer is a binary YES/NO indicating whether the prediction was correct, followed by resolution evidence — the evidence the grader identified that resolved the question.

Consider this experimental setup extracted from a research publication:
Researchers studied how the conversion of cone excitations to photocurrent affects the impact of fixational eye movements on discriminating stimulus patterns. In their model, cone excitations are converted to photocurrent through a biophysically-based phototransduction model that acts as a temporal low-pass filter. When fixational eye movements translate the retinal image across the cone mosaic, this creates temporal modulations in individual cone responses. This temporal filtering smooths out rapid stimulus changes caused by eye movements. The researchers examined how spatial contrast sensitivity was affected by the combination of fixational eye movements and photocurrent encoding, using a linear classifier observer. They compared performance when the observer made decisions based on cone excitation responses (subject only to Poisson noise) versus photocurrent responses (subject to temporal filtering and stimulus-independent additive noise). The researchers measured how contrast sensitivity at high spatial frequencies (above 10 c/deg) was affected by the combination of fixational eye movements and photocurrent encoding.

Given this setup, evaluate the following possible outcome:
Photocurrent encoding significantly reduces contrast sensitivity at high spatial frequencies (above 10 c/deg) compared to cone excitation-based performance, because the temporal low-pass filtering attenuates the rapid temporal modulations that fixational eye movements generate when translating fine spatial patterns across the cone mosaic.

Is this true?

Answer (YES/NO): YES